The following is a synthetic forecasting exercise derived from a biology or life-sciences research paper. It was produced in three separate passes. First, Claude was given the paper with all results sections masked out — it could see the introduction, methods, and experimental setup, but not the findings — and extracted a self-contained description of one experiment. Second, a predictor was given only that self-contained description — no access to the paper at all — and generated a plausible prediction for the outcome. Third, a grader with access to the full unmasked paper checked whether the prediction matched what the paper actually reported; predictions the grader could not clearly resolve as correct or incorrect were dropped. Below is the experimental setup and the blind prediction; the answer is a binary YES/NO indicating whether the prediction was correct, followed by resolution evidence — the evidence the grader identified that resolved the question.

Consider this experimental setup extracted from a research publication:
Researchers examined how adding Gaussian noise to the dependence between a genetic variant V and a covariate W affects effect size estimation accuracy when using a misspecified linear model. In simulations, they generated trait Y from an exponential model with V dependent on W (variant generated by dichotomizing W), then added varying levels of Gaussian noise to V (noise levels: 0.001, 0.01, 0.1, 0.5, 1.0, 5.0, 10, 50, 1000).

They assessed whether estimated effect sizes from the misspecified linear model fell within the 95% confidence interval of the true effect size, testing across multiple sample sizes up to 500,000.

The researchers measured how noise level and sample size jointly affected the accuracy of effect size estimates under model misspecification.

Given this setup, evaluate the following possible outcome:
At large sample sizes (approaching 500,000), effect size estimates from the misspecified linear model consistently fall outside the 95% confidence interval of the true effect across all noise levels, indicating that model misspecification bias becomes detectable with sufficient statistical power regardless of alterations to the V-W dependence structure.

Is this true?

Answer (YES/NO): NO